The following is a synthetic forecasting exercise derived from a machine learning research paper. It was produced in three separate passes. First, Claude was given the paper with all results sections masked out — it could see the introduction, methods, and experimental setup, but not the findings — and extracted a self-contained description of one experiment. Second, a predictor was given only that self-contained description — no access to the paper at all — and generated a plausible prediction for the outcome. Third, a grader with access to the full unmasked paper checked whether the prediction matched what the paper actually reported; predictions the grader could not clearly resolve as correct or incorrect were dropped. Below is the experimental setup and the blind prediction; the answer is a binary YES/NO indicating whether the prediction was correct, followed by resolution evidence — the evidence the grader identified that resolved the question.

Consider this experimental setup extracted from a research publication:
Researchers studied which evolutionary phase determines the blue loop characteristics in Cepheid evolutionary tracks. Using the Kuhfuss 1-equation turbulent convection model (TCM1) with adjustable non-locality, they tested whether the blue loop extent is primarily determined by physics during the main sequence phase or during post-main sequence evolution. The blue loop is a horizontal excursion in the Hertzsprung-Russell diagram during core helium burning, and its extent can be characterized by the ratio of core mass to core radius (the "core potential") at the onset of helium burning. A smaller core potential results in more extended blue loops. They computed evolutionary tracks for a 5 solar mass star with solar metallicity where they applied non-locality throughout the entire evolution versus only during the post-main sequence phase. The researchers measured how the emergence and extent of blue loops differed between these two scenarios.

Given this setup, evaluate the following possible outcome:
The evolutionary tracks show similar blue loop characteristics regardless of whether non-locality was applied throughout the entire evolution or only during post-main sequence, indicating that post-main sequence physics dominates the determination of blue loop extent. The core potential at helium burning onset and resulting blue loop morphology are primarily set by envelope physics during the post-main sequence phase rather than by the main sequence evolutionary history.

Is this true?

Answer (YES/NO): NO